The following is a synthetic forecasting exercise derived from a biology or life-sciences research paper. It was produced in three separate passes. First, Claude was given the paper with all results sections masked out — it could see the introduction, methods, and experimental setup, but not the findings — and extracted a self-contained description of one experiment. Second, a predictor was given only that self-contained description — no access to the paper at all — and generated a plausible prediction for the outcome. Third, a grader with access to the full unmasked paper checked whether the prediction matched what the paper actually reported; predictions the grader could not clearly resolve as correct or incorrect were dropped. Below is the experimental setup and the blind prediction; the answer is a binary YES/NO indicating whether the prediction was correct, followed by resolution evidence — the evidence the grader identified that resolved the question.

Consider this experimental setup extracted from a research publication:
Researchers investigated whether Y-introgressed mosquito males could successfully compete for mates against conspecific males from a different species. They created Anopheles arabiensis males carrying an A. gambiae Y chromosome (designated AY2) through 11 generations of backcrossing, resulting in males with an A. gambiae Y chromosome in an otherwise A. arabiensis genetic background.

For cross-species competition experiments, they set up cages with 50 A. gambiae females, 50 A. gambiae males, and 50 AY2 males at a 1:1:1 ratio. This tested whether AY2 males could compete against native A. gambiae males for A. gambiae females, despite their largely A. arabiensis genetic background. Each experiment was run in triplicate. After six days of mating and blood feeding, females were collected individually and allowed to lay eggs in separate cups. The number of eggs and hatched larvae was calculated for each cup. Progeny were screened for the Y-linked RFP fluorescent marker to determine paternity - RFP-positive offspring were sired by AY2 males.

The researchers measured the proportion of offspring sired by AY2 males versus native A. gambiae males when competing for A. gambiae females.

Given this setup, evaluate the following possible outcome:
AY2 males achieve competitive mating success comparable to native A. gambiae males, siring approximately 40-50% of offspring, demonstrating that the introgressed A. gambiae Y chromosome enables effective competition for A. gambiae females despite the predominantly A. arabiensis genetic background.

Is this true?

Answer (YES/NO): NO